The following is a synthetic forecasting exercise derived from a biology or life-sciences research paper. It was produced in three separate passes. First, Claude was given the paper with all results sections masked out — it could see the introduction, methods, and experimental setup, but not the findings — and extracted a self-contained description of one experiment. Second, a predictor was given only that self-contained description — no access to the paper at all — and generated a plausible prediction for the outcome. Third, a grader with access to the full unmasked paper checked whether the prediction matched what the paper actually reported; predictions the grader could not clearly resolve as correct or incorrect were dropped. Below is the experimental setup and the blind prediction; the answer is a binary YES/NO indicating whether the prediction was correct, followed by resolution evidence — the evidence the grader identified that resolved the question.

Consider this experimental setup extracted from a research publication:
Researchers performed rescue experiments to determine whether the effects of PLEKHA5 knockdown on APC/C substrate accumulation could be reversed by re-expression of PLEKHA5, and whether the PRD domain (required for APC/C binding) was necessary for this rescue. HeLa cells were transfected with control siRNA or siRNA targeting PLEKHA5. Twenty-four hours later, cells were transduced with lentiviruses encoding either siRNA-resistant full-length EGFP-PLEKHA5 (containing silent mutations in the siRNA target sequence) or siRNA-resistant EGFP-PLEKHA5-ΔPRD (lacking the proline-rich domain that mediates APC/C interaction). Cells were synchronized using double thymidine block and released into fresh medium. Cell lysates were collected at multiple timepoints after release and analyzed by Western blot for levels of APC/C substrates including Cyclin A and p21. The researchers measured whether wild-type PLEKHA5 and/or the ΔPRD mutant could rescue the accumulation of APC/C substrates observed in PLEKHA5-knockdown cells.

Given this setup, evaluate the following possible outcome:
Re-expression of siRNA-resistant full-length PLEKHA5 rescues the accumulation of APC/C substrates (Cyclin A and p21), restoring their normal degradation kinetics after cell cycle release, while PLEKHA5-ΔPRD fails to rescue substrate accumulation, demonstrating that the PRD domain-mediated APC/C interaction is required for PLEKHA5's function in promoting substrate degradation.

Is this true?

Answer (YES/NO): YES